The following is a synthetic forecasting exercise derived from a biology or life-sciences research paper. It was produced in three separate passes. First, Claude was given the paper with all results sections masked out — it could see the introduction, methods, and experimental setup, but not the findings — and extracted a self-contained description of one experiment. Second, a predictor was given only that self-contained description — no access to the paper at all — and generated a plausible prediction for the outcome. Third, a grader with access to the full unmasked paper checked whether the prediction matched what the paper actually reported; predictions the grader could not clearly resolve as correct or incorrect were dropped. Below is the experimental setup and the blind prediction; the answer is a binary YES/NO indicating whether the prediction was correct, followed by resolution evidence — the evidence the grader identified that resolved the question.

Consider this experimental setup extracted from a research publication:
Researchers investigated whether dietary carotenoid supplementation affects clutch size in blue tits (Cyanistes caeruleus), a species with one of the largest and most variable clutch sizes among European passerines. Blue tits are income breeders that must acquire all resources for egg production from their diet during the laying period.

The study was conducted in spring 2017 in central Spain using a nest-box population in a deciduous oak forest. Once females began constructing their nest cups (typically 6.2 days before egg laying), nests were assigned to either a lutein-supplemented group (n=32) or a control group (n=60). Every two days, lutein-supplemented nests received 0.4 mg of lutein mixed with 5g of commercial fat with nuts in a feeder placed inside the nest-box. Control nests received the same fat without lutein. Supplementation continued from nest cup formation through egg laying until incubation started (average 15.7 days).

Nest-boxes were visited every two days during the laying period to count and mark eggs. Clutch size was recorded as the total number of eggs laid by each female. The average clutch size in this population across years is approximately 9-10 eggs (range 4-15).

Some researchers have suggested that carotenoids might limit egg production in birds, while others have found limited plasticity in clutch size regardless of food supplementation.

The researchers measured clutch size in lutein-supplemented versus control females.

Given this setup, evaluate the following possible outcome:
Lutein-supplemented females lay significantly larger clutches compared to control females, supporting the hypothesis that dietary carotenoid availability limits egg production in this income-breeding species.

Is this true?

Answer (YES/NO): NO